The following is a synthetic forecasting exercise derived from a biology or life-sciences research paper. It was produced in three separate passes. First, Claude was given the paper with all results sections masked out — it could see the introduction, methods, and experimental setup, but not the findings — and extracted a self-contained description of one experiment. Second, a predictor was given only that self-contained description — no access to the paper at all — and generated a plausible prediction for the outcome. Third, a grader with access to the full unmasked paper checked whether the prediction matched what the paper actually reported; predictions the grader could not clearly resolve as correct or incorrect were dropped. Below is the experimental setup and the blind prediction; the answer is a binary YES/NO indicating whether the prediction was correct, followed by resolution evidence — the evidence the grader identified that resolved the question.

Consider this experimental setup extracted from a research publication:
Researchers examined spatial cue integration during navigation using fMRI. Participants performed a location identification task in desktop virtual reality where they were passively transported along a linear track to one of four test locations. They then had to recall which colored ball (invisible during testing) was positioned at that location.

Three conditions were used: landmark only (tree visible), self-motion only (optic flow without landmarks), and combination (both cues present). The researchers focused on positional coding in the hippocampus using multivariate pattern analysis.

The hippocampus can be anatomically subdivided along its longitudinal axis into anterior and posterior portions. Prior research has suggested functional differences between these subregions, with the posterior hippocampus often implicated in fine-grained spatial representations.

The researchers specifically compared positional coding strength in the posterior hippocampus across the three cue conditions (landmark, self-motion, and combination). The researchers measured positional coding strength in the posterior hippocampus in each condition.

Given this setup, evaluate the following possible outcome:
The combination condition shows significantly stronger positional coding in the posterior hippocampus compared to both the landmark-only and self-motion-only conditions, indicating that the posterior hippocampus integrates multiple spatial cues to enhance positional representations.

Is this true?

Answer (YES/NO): YES